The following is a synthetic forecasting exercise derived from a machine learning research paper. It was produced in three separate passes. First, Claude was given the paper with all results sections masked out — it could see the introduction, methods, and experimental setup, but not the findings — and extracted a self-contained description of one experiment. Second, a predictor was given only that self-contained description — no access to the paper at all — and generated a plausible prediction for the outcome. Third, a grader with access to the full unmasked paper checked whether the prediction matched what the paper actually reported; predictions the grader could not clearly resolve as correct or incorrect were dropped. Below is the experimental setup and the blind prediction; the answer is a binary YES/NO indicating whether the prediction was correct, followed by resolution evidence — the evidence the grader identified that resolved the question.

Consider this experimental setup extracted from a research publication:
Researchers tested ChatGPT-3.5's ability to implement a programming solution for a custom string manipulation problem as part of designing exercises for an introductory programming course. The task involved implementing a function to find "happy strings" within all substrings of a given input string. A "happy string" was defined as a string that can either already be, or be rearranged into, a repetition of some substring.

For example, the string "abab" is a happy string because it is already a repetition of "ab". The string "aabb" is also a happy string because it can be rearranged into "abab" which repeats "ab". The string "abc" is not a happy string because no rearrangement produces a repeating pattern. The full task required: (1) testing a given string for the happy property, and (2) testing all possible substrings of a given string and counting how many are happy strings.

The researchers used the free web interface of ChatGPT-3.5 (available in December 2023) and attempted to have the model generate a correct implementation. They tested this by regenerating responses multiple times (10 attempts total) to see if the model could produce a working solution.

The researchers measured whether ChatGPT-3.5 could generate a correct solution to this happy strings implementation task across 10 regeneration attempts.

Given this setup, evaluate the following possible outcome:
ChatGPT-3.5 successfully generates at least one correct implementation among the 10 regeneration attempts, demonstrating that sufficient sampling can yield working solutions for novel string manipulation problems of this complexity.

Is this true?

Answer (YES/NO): NO